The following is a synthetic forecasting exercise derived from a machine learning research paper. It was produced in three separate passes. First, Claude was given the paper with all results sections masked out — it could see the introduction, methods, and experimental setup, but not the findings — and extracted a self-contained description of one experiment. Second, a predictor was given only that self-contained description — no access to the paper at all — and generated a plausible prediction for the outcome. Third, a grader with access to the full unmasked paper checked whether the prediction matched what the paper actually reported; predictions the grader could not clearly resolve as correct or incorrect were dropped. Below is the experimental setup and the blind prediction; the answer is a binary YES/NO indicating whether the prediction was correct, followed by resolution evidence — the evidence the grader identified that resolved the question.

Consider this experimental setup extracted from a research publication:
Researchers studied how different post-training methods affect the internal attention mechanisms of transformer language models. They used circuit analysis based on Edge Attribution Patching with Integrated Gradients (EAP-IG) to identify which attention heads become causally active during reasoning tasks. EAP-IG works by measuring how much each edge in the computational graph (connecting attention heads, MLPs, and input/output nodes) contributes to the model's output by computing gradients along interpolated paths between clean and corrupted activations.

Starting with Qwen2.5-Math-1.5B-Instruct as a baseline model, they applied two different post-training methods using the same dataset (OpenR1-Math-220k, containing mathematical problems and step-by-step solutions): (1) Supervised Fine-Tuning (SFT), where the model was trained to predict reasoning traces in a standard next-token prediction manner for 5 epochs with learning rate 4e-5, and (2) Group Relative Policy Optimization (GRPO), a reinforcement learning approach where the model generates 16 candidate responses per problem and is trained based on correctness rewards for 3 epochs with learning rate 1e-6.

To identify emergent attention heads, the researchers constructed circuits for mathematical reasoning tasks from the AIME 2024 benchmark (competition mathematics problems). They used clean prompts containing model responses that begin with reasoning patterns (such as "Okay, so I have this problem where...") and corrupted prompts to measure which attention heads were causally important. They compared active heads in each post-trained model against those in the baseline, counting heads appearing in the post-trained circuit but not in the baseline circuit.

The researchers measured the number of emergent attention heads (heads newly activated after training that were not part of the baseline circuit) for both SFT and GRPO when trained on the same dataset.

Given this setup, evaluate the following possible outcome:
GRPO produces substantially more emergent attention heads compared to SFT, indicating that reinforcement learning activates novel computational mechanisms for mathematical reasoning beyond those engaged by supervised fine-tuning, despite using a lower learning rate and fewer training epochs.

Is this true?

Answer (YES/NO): NO